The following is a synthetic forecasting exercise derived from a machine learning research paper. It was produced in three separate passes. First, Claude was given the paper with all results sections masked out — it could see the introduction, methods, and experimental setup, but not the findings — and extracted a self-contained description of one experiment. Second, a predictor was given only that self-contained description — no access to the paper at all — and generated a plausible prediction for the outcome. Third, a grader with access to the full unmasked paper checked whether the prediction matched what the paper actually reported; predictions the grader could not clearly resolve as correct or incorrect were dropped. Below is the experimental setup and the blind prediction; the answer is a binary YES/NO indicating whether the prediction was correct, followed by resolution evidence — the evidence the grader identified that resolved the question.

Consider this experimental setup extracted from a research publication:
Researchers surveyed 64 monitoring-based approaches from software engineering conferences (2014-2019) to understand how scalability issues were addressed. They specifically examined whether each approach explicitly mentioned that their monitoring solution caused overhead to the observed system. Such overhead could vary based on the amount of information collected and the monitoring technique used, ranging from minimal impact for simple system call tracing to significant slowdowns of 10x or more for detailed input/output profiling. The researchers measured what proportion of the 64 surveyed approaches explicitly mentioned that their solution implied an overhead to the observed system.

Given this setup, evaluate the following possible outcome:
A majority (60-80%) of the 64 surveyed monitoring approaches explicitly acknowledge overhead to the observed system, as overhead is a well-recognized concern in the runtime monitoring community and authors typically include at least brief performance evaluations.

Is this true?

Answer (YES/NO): NO